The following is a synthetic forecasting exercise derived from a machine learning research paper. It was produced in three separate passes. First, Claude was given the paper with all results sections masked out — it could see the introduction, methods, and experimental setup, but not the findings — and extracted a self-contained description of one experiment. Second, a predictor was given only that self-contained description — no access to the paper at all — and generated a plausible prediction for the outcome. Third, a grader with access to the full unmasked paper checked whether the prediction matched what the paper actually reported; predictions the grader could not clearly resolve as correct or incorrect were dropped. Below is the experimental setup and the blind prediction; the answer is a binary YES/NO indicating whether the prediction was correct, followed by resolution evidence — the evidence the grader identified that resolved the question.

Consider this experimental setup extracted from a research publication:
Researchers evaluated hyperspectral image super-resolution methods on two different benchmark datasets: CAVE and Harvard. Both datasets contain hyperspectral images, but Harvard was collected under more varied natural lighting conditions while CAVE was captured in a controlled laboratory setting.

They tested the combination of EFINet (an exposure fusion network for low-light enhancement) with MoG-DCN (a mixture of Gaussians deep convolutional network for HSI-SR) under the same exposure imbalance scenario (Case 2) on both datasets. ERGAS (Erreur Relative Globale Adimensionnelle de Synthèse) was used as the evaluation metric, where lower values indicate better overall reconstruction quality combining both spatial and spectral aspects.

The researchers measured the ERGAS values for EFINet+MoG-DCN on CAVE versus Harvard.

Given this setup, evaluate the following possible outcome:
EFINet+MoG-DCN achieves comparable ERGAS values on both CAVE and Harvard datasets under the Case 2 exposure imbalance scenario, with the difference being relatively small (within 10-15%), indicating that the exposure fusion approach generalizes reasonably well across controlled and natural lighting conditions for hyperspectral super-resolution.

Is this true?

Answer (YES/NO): NO